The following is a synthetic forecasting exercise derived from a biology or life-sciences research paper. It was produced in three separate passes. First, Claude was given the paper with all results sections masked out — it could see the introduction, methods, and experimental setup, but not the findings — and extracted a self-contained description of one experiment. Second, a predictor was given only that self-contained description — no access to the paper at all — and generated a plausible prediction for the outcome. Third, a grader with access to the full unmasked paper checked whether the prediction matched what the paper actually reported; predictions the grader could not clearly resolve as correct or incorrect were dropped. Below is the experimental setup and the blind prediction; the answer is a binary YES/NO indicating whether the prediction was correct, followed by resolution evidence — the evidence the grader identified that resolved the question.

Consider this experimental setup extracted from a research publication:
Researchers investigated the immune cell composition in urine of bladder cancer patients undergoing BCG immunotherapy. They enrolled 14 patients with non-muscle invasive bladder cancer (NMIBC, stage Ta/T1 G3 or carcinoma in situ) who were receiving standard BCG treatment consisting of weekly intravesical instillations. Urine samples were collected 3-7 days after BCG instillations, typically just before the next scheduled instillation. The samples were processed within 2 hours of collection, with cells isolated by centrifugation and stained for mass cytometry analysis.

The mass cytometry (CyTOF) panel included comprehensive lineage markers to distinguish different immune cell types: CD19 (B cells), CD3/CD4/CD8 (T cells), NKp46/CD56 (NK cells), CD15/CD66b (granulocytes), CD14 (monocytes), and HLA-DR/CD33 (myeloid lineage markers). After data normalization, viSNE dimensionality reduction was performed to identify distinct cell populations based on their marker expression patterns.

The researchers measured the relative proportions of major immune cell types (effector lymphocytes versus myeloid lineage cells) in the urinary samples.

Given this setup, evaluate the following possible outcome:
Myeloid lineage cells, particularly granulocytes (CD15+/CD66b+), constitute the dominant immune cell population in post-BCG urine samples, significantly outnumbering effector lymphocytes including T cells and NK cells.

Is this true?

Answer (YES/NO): YES